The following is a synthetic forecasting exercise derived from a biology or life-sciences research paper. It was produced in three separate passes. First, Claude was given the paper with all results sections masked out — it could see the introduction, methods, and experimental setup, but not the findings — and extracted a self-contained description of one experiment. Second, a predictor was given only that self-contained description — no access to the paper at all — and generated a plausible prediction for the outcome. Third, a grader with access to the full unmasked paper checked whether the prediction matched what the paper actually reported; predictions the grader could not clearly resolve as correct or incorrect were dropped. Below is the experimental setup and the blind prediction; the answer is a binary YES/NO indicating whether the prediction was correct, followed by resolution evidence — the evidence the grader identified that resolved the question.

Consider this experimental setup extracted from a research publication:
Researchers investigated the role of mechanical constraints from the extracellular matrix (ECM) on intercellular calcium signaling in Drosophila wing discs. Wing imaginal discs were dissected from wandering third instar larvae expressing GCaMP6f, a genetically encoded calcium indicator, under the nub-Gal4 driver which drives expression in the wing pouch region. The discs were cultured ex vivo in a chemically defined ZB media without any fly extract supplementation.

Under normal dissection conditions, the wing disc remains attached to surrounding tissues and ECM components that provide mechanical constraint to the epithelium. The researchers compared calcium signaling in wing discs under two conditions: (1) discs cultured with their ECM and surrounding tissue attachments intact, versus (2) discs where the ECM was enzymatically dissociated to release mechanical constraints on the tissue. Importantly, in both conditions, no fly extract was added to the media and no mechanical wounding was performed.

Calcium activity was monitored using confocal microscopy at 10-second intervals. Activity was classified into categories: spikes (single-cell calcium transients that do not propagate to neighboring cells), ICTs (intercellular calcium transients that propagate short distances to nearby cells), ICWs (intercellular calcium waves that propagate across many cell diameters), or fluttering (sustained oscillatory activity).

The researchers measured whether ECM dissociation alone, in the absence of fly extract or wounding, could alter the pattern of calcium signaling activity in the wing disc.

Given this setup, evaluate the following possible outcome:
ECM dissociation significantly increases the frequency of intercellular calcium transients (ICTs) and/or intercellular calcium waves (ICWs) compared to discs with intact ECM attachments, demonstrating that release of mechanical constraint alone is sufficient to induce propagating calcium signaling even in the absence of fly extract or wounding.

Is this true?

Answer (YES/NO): YES